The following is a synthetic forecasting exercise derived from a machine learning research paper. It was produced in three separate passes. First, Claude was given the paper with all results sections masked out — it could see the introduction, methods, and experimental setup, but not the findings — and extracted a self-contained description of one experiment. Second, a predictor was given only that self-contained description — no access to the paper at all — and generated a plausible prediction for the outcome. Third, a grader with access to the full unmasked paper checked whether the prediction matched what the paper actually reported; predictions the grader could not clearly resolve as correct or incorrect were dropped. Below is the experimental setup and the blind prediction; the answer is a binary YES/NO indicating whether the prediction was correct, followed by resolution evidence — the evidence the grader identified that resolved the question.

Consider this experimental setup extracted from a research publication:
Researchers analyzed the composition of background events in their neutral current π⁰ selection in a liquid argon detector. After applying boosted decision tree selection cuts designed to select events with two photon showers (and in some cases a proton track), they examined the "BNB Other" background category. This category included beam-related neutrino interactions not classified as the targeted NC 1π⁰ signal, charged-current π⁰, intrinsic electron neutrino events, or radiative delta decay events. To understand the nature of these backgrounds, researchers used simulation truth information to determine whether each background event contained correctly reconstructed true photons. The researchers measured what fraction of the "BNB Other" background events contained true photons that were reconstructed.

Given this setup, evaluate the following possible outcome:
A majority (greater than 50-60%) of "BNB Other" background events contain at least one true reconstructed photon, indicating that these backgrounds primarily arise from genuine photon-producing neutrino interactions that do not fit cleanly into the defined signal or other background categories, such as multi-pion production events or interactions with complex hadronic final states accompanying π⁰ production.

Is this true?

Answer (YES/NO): YES